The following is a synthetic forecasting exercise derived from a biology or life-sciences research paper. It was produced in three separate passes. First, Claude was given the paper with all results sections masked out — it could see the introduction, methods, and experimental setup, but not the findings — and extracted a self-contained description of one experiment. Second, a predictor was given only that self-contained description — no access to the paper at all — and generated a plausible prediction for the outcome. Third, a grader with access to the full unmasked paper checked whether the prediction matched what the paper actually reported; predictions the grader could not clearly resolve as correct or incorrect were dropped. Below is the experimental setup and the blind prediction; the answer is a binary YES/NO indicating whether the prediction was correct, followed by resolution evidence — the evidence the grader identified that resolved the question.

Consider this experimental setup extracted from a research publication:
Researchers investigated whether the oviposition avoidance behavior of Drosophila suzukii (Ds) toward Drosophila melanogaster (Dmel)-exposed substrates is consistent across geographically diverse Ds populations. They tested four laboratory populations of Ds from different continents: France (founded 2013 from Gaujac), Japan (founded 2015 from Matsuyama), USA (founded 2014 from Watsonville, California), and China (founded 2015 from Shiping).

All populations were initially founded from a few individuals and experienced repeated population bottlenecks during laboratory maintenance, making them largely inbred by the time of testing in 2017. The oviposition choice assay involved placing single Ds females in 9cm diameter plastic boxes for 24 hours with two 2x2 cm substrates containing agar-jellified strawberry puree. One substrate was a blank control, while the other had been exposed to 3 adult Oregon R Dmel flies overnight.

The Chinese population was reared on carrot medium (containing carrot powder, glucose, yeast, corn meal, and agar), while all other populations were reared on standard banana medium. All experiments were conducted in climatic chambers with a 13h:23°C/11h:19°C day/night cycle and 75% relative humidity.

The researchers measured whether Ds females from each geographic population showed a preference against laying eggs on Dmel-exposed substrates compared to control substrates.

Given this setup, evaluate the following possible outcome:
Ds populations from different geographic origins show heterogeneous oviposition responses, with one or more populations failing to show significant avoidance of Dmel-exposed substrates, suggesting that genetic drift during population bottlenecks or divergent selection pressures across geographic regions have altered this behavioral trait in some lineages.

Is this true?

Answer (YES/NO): YES